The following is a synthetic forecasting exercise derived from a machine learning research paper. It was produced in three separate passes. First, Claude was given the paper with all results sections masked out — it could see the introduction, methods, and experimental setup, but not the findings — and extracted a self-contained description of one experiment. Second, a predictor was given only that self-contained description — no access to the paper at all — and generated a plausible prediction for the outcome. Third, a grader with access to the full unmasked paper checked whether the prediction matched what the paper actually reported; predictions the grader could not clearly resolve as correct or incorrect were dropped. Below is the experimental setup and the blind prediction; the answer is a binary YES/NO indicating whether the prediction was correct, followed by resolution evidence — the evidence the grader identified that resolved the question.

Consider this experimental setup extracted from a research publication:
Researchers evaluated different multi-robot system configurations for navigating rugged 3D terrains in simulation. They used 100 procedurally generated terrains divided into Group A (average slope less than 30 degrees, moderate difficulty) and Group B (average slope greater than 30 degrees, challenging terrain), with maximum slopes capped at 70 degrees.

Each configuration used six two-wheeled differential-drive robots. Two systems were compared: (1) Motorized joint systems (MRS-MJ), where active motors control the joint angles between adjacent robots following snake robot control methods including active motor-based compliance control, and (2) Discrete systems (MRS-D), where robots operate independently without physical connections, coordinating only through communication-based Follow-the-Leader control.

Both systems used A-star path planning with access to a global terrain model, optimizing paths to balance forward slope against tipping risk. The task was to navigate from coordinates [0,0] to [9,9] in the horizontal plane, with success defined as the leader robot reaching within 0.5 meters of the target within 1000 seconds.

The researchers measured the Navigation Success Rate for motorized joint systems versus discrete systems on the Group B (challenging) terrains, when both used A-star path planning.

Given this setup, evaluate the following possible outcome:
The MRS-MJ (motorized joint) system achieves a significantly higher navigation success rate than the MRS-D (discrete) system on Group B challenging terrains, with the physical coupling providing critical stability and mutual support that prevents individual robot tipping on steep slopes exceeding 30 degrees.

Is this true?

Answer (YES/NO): YES